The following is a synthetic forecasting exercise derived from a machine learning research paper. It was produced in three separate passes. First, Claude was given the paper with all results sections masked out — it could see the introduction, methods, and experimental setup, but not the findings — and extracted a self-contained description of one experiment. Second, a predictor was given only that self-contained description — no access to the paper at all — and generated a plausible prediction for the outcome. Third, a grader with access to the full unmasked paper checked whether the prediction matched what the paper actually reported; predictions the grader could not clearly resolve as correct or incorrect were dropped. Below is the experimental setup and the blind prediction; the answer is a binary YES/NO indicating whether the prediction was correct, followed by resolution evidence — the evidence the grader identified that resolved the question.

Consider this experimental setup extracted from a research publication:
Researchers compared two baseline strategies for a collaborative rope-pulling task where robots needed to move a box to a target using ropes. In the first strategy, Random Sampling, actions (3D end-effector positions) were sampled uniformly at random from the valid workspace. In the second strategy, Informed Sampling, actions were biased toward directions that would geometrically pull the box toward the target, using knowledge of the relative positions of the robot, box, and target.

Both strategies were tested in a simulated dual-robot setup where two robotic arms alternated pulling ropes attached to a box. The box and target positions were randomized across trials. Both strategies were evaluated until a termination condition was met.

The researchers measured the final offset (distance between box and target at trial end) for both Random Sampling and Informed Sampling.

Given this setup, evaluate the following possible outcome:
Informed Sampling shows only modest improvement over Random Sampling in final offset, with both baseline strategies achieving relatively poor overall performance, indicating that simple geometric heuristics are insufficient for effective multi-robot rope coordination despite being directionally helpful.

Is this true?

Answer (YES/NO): YES